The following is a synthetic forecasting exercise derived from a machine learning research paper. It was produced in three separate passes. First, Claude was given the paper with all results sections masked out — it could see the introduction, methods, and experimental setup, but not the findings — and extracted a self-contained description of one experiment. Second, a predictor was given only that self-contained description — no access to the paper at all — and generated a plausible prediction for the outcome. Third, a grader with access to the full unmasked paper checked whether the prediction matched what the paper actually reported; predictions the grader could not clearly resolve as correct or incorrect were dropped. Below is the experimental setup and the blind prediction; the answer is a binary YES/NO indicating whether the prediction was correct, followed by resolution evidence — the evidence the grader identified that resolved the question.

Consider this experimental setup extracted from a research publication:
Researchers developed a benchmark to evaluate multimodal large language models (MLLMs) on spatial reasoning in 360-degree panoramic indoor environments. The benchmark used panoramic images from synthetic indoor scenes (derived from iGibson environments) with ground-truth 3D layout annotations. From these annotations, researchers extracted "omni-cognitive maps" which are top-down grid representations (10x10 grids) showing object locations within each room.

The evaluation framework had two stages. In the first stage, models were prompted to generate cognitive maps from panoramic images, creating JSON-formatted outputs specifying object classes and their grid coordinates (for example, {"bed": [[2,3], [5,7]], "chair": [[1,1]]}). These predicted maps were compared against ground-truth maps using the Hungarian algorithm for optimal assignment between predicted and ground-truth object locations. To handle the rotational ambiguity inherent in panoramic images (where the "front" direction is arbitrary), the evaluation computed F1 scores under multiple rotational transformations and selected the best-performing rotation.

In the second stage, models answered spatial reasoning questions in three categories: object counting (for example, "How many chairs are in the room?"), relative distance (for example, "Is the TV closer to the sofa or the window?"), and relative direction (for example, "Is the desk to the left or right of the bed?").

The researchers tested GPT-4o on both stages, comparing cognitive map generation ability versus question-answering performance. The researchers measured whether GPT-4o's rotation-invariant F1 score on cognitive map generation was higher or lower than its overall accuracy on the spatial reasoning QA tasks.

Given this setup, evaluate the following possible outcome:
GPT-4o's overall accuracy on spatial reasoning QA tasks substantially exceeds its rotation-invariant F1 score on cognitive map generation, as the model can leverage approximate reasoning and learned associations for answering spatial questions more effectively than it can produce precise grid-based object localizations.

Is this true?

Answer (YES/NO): YES